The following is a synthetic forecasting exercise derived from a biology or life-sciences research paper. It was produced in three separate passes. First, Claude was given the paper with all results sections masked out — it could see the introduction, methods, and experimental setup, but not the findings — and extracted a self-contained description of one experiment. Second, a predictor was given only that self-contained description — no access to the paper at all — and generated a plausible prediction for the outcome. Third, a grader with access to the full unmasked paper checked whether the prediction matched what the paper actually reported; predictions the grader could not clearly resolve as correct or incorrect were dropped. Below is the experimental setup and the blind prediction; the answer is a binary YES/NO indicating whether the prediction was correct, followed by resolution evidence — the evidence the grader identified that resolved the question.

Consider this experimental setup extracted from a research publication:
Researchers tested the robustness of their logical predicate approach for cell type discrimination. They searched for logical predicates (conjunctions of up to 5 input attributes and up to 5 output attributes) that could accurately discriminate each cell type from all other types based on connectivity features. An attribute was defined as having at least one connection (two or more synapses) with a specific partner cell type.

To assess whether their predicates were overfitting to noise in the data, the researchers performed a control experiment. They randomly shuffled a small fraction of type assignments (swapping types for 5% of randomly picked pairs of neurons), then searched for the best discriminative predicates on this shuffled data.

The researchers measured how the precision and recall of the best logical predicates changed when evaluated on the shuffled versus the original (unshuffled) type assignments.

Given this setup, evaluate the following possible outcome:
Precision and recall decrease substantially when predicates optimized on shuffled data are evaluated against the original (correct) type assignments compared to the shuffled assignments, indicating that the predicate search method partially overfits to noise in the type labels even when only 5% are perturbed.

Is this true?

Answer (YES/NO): NO